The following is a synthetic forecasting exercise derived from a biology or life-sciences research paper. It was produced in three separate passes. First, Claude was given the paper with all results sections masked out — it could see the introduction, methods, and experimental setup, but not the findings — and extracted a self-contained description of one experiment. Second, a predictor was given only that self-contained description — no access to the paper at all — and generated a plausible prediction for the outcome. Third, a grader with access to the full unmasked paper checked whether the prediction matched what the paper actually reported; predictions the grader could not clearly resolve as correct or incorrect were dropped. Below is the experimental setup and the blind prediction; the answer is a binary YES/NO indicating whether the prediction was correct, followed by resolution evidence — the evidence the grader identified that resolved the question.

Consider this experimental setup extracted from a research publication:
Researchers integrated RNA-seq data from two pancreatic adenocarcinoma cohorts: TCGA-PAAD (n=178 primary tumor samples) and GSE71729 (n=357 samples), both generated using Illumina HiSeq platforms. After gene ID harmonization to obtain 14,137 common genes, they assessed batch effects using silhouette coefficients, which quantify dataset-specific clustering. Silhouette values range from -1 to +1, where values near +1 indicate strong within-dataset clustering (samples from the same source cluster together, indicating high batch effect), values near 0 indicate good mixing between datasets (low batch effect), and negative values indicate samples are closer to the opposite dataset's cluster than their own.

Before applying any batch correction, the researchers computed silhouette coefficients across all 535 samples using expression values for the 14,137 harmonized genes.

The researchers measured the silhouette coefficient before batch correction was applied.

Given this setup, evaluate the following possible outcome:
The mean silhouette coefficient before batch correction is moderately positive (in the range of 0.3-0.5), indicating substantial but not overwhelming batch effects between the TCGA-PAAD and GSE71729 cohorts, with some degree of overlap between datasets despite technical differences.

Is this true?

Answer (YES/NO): NO